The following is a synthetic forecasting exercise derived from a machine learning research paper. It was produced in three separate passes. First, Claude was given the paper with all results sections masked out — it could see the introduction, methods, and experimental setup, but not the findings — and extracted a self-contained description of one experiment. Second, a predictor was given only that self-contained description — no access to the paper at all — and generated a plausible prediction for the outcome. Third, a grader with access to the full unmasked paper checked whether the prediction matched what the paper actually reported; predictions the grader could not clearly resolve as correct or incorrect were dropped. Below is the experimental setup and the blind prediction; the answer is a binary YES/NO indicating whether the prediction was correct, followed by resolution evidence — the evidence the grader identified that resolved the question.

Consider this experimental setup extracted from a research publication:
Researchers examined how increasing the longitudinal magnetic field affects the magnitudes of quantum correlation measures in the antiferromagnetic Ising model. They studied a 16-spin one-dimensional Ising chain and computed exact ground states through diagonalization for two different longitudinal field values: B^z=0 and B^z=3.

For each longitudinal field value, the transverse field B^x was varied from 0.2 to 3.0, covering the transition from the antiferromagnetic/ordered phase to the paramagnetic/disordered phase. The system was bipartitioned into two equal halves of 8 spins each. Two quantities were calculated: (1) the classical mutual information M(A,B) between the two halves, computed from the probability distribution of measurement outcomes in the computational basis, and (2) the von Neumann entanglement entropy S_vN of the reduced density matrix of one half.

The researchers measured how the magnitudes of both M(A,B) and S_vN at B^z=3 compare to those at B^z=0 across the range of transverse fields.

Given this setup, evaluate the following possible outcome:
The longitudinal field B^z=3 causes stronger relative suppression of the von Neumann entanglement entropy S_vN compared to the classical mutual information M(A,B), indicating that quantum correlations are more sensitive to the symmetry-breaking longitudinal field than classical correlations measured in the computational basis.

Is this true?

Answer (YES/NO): NO